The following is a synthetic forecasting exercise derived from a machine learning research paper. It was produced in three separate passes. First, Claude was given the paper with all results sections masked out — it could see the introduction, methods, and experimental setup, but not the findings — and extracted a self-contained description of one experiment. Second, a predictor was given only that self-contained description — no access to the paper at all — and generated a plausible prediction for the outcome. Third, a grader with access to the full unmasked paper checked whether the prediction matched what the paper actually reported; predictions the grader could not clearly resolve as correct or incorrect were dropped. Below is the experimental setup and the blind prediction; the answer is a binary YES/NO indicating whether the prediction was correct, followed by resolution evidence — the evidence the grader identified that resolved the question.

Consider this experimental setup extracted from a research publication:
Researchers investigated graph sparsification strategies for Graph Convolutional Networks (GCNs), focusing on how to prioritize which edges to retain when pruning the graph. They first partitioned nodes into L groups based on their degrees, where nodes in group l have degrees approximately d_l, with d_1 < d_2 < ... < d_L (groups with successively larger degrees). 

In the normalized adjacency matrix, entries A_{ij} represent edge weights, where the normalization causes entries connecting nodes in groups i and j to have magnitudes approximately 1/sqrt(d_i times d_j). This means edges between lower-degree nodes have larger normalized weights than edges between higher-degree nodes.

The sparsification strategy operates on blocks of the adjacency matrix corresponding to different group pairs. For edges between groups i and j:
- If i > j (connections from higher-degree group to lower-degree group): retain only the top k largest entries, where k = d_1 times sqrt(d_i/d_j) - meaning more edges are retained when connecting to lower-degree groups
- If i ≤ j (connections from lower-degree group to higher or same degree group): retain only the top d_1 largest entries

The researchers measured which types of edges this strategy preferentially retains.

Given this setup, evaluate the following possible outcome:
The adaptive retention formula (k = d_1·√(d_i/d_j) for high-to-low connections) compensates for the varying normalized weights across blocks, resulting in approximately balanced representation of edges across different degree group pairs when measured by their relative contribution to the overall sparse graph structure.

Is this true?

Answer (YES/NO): NO